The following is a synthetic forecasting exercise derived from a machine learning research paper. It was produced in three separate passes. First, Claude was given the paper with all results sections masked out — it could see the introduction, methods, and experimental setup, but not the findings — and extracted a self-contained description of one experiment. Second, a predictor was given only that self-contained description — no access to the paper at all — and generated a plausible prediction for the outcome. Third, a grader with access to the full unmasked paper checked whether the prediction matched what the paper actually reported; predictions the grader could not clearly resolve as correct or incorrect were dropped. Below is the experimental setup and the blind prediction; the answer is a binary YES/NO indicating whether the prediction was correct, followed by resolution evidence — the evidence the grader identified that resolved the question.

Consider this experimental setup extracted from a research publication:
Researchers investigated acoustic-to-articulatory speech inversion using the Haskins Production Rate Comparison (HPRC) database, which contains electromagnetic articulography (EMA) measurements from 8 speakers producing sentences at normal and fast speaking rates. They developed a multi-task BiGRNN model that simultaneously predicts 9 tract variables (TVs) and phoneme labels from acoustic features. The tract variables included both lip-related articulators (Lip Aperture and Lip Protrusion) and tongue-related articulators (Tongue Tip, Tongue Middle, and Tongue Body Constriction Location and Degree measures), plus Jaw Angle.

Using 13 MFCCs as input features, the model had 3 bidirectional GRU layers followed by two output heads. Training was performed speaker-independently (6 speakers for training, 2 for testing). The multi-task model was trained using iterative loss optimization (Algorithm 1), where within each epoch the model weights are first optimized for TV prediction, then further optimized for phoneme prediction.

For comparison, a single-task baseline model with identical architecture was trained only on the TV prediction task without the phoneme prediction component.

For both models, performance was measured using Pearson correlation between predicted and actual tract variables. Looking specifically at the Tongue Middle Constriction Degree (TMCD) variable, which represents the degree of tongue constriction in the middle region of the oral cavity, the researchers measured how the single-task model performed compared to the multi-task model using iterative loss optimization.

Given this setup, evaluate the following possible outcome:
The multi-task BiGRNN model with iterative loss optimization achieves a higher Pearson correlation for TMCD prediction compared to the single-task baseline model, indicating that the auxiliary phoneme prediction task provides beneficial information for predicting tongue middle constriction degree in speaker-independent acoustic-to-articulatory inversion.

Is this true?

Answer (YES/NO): NO